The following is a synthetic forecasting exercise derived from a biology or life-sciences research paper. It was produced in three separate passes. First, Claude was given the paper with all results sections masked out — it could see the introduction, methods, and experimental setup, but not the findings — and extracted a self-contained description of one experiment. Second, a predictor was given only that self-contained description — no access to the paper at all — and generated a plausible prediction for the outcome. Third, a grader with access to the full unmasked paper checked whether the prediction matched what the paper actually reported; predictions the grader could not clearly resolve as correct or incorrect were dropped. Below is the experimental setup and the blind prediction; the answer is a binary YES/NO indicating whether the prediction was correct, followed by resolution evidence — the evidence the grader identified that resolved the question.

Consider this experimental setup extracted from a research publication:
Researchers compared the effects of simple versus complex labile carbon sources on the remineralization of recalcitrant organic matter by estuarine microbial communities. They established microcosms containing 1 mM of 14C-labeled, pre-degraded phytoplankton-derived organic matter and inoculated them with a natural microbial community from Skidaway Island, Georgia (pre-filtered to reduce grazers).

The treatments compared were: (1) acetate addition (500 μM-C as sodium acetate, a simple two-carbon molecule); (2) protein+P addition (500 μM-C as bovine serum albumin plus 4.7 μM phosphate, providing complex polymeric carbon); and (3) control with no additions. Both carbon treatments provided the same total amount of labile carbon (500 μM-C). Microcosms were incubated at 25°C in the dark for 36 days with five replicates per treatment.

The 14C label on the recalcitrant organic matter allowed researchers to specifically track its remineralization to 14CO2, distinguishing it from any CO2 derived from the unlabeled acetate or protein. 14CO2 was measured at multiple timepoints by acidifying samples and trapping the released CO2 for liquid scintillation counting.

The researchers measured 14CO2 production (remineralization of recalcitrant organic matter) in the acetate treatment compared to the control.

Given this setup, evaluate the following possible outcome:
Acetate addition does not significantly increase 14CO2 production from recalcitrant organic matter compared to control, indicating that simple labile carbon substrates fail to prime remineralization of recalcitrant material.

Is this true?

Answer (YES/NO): NO